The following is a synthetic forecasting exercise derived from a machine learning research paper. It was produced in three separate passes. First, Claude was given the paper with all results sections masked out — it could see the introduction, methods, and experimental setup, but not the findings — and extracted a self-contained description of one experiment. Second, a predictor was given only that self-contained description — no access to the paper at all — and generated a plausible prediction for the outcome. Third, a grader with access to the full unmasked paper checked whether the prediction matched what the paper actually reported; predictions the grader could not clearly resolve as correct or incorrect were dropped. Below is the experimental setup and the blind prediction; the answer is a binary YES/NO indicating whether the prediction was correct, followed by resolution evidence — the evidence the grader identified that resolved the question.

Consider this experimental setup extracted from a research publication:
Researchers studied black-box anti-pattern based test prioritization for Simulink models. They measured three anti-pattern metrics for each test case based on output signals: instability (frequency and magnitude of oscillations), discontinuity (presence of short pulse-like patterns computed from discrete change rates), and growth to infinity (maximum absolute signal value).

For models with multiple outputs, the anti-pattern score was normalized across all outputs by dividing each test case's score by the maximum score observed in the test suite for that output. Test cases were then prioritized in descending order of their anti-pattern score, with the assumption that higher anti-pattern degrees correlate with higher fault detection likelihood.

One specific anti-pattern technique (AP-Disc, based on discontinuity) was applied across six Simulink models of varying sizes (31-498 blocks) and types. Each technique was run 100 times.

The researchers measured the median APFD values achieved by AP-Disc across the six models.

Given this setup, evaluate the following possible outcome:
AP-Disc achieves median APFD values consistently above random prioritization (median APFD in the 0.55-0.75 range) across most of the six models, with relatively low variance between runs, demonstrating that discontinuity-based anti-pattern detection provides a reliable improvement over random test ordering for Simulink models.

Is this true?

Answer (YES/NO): NO